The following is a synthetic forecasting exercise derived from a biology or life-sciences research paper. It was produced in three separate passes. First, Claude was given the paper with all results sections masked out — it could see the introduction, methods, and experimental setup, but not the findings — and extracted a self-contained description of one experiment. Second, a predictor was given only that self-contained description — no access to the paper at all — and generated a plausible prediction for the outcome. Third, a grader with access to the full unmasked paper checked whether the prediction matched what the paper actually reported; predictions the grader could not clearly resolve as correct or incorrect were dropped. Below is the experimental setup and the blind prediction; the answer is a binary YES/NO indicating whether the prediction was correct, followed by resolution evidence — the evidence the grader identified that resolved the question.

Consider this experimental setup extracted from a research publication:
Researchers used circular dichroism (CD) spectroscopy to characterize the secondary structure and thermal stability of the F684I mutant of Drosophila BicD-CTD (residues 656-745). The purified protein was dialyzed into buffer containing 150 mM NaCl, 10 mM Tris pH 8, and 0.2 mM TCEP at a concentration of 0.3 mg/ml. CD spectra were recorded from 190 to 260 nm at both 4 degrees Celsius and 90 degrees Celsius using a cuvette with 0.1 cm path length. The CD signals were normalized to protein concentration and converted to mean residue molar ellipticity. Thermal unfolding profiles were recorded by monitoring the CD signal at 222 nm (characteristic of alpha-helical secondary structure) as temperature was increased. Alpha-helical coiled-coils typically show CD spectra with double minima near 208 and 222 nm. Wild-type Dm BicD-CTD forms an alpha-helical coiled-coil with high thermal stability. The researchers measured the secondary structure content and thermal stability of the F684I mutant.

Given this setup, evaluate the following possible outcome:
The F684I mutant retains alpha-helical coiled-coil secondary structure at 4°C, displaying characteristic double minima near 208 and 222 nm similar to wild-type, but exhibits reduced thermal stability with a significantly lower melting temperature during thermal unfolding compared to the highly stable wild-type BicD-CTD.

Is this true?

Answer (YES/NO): NO